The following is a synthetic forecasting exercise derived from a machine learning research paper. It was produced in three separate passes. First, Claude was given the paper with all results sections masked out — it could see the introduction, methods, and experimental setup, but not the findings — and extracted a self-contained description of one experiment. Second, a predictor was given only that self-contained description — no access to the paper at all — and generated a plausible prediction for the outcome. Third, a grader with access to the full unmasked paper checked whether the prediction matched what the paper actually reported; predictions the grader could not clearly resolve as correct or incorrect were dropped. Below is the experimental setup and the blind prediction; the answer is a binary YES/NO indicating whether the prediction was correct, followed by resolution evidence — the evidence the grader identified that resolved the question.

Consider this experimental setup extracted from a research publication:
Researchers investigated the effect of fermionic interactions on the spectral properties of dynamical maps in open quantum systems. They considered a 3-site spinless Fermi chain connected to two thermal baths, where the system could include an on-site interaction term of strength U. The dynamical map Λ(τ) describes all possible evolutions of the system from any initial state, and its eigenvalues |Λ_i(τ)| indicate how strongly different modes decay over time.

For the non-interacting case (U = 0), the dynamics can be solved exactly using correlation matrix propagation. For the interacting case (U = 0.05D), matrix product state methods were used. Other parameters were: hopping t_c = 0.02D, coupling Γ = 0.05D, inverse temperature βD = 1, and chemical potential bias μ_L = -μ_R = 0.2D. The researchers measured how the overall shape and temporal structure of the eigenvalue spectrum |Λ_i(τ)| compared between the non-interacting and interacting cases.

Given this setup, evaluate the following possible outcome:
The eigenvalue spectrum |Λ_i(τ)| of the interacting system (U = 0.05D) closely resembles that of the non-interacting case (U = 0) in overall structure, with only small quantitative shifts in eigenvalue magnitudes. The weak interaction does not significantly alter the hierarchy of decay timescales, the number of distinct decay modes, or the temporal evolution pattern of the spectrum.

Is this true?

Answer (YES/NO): NO